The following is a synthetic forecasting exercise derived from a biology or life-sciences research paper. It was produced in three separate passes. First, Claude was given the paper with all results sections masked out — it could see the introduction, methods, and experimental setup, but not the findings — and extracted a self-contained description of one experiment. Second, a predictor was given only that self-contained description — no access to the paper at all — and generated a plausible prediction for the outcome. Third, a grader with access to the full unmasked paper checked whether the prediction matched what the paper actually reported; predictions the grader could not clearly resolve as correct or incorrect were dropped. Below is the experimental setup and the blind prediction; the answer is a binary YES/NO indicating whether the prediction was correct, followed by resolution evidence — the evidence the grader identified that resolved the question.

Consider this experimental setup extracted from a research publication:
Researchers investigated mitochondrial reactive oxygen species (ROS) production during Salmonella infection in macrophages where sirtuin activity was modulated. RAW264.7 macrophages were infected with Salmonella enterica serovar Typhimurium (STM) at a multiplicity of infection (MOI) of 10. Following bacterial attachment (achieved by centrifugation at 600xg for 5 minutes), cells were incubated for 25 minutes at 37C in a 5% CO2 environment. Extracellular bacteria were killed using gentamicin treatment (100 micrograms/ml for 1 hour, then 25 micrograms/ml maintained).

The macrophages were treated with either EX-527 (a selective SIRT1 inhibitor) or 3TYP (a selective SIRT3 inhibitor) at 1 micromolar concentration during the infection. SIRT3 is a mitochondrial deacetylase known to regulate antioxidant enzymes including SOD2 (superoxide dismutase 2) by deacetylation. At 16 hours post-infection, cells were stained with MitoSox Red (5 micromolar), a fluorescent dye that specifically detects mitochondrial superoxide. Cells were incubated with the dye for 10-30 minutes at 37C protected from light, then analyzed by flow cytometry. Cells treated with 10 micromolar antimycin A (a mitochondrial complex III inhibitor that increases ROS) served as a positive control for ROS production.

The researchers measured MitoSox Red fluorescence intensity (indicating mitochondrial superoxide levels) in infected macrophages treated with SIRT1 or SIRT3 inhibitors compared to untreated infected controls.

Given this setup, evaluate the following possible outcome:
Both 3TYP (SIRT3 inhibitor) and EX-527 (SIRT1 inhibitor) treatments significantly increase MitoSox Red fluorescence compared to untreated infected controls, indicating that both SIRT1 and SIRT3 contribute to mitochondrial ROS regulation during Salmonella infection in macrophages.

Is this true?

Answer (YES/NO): NO